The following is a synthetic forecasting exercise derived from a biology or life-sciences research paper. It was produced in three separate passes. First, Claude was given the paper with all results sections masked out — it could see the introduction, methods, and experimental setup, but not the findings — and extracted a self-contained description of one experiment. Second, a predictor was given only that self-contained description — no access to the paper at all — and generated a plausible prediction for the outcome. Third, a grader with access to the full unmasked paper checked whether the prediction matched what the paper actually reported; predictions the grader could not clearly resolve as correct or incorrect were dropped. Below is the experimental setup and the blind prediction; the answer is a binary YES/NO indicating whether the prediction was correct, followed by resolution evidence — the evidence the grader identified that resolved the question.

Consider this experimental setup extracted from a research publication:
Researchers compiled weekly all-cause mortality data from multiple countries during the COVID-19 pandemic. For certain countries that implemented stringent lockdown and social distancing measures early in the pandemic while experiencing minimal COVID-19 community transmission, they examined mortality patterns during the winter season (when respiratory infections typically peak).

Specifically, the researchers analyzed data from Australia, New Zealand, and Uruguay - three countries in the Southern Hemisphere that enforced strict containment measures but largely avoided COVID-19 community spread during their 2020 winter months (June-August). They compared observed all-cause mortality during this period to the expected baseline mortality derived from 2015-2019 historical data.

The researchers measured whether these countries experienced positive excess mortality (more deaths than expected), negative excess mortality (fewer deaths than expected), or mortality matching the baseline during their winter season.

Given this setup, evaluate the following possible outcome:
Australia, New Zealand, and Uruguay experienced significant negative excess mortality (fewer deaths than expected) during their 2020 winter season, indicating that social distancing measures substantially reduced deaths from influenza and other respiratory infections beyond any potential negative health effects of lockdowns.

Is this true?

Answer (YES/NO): YES